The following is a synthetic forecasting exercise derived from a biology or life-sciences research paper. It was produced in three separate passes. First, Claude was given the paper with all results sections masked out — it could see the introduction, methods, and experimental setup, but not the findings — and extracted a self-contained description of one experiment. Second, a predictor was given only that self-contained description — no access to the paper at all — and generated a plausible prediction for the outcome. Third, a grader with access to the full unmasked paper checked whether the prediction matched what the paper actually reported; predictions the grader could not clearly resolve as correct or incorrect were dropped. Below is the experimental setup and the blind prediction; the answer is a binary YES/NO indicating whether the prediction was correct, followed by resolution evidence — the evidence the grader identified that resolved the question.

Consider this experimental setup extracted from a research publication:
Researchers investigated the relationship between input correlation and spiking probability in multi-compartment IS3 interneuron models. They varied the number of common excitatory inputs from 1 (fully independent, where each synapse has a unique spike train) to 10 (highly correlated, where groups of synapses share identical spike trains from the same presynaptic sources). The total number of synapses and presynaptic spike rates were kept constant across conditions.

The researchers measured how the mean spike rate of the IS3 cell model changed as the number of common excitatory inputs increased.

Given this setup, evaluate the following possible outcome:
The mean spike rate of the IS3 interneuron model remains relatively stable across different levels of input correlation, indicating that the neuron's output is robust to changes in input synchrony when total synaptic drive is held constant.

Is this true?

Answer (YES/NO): NO